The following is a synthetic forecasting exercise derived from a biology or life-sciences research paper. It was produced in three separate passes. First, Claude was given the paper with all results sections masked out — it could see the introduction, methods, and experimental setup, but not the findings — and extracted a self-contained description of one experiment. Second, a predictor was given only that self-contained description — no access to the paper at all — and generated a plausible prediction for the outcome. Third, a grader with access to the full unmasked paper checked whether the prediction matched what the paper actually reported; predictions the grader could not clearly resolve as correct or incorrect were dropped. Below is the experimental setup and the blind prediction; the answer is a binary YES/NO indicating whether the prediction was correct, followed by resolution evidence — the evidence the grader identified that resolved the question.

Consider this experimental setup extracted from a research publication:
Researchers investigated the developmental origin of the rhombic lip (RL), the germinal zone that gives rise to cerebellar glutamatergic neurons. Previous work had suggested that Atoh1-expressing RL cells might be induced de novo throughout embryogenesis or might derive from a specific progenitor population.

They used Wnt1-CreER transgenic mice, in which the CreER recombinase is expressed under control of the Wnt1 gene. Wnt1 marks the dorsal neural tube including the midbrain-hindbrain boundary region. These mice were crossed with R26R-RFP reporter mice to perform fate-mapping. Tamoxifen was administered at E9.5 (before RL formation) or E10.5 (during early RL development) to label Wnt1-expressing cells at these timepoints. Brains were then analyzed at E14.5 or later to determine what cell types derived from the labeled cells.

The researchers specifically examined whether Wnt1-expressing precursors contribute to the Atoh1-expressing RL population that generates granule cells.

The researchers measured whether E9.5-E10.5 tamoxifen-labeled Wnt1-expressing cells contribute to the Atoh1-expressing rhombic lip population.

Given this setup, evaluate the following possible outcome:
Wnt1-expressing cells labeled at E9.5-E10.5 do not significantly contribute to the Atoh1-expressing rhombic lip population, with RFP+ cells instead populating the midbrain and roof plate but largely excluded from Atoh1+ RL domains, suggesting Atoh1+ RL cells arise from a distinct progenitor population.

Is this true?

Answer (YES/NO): NO